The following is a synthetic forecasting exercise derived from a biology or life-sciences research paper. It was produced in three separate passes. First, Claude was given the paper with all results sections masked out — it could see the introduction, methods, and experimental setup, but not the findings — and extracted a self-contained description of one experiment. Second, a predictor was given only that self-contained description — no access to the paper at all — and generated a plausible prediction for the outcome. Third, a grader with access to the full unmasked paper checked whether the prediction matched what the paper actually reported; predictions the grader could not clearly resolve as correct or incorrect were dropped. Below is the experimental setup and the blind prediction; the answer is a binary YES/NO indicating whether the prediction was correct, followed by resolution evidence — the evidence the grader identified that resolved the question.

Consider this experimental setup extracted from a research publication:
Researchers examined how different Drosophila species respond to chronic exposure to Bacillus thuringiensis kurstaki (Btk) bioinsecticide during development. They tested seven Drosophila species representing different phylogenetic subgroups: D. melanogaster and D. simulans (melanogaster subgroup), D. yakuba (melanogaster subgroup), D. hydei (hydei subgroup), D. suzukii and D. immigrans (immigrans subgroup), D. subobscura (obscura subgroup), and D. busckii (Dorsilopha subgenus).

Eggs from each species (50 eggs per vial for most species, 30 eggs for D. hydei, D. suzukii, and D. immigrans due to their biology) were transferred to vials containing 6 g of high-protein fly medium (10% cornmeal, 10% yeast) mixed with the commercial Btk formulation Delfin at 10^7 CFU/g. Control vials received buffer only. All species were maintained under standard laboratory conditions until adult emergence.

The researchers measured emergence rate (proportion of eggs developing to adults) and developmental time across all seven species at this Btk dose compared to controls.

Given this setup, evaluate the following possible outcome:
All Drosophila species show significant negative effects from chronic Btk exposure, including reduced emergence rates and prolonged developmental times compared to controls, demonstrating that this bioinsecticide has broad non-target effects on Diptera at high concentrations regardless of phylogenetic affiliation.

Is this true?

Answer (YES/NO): NO